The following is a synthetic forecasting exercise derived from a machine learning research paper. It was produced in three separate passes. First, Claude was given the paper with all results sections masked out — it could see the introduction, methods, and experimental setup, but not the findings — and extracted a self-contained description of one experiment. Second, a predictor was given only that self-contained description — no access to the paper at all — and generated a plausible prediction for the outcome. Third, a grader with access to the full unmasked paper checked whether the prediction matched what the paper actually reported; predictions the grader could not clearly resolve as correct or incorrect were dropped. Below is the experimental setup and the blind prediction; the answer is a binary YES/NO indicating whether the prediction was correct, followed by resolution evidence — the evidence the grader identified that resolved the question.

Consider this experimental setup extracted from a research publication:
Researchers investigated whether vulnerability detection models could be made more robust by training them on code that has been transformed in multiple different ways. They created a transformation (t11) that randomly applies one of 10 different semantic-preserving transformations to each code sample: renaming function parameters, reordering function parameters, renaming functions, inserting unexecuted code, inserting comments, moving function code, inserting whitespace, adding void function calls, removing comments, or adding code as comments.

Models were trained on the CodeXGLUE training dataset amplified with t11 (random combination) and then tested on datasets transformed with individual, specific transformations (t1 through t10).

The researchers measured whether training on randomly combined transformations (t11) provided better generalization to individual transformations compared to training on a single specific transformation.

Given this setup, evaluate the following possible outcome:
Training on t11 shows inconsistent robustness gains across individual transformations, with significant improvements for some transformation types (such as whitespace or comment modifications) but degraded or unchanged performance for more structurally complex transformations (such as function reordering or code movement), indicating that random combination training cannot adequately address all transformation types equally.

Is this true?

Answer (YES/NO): NO